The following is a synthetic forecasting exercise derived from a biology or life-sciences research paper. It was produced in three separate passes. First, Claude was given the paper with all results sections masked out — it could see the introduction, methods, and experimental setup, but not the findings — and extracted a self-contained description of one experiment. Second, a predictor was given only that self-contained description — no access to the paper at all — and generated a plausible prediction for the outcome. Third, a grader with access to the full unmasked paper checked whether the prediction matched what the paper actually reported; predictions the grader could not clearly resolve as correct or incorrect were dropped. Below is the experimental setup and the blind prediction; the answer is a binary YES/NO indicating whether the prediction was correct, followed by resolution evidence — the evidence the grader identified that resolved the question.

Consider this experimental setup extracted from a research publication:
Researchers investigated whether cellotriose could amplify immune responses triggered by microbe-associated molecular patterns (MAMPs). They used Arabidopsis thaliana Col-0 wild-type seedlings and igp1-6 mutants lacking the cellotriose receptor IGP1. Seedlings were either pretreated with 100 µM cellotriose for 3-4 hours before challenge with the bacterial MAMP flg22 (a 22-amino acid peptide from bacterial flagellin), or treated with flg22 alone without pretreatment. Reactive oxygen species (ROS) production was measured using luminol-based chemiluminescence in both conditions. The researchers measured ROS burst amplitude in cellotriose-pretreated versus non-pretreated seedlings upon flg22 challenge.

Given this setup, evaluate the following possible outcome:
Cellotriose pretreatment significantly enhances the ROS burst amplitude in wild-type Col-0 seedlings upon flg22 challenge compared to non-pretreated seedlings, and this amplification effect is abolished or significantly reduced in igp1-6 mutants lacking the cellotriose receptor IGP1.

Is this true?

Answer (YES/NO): YES